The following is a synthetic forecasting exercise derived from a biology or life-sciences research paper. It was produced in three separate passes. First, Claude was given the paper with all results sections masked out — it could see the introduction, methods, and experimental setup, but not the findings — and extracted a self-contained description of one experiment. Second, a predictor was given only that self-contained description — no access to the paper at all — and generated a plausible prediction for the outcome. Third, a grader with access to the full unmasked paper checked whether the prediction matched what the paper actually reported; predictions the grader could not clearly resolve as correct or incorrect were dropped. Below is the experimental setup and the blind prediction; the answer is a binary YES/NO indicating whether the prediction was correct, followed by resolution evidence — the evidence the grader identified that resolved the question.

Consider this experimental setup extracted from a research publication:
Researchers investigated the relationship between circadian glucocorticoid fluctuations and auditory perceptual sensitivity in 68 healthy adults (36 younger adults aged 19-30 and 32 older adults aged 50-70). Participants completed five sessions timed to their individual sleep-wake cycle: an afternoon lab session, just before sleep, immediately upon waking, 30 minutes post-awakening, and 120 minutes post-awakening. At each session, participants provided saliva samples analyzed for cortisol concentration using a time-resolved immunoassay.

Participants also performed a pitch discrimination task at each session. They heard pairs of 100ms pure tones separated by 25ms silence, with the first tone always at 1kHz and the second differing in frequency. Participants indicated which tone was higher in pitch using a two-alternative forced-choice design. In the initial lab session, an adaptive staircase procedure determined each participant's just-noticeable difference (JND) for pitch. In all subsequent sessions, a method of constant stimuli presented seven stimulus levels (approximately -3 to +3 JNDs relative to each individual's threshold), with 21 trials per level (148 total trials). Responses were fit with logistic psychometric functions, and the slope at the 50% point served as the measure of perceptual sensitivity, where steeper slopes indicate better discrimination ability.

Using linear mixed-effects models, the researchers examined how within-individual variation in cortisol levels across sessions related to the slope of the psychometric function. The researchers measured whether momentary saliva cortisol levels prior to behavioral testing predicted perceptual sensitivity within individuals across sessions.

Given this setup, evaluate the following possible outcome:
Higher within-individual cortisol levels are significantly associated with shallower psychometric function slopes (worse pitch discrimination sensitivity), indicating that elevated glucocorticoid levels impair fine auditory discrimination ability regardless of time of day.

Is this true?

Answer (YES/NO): NO